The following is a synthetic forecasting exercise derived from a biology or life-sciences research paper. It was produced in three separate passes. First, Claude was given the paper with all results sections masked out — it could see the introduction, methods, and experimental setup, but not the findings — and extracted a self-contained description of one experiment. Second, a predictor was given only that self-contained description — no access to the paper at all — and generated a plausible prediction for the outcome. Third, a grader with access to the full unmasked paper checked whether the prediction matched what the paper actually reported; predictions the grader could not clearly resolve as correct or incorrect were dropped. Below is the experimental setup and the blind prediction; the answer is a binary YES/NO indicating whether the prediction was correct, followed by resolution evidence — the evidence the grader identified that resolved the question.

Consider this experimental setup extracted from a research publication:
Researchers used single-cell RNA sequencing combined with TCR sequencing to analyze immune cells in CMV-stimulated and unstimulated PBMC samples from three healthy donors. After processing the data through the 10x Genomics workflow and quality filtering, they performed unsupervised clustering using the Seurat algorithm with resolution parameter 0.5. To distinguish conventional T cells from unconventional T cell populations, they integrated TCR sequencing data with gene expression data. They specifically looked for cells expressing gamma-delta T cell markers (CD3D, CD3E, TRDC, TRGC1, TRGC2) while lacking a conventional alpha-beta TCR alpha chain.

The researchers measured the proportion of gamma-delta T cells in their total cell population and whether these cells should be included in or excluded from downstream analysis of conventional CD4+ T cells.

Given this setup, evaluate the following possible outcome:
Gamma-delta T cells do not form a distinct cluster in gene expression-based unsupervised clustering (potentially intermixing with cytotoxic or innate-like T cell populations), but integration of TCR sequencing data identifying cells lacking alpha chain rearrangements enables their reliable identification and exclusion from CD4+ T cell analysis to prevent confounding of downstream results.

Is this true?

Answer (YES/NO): YES